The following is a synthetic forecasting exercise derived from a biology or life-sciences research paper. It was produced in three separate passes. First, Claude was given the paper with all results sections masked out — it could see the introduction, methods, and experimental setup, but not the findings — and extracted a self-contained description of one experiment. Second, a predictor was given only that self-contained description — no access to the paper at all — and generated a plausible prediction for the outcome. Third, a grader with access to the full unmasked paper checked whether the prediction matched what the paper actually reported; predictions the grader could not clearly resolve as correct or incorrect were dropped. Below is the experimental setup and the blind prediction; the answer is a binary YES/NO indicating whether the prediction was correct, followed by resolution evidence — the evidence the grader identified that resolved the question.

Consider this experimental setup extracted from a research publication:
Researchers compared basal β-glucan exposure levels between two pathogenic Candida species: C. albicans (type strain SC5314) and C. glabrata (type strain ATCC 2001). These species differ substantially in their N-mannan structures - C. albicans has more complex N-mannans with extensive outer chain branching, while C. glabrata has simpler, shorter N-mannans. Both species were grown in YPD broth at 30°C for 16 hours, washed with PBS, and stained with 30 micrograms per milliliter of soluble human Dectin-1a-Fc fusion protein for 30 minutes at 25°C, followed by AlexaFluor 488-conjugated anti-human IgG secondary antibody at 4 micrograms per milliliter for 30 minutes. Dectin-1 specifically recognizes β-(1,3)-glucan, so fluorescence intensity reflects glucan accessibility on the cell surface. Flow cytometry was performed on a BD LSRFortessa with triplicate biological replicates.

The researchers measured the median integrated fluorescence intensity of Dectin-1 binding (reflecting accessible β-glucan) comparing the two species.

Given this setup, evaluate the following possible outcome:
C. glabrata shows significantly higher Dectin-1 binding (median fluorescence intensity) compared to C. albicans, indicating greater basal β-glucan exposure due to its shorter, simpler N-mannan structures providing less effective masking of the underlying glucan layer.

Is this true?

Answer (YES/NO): YES